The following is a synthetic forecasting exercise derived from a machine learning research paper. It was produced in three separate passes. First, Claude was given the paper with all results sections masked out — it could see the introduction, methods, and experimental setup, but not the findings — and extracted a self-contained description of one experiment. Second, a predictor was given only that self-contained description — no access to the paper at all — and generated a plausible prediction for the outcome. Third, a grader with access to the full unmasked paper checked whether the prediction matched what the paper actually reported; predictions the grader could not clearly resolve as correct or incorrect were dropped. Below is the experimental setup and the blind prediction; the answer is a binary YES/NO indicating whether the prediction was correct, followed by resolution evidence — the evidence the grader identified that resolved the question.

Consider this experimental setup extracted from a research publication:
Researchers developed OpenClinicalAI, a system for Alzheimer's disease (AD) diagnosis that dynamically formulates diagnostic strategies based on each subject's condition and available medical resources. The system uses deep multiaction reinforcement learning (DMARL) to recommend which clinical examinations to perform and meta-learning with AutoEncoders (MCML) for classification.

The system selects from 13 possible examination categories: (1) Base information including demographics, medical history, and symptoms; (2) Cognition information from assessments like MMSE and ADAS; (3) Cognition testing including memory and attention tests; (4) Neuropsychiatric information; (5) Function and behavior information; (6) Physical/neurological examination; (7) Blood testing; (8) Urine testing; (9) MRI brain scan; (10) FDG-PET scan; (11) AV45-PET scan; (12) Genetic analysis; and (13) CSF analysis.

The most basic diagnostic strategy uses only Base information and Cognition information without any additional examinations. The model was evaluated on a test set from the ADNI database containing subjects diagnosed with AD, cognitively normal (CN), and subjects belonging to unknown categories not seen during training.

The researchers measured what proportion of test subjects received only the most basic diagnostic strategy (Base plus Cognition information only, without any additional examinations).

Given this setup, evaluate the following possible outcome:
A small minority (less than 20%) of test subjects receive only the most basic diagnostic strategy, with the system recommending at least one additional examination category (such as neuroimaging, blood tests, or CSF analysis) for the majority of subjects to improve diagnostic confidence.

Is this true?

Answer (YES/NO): NO